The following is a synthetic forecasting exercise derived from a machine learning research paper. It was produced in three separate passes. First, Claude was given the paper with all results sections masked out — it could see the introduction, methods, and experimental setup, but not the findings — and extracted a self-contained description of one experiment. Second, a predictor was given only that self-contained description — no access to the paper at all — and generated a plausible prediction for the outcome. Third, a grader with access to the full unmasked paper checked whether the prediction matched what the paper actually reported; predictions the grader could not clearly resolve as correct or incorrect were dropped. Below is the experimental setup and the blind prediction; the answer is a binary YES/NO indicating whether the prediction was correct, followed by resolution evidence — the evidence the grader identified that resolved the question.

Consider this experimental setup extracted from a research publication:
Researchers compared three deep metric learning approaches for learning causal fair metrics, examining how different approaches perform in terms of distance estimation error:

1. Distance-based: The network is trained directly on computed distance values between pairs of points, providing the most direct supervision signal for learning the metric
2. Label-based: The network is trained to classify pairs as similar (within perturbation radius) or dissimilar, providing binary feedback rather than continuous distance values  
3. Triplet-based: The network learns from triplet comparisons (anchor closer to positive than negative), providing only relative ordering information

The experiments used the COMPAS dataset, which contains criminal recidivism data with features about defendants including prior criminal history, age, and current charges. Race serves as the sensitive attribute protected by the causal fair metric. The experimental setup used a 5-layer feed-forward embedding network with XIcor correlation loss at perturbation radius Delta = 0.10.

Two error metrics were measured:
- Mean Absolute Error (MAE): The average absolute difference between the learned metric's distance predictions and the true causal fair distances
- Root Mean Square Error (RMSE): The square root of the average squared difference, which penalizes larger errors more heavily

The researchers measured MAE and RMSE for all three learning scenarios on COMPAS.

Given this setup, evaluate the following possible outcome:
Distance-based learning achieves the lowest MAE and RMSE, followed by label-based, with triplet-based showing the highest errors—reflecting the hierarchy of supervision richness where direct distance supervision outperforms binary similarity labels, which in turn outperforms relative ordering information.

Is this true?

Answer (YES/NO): YES